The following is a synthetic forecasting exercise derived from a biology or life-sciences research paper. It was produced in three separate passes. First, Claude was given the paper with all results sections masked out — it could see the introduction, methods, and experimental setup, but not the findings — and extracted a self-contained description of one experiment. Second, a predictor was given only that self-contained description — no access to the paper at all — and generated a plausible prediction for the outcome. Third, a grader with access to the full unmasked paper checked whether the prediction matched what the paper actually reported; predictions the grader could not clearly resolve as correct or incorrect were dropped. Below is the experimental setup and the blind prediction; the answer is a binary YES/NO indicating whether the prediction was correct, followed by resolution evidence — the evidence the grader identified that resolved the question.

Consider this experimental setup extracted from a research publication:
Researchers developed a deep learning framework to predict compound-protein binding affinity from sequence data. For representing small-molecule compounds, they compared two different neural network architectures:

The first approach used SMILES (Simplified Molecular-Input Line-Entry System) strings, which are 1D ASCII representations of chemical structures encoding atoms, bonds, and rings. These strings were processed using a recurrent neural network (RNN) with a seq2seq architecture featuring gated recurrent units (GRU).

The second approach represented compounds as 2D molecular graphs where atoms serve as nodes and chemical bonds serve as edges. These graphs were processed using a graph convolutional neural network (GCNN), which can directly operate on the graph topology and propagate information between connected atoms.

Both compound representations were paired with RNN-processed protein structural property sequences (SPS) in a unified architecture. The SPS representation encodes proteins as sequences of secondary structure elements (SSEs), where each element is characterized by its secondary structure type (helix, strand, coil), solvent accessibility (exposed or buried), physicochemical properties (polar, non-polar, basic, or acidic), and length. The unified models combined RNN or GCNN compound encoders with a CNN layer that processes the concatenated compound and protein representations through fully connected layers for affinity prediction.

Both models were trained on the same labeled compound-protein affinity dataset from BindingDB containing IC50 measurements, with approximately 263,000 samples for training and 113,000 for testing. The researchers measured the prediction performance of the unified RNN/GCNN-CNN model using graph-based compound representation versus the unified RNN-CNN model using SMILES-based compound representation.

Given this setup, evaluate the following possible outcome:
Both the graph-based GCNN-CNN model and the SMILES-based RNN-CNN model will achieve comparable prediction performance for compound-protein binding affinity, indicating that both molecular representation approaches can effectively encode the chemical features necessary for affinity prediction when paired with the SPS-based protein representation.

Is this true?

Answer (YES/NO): NO